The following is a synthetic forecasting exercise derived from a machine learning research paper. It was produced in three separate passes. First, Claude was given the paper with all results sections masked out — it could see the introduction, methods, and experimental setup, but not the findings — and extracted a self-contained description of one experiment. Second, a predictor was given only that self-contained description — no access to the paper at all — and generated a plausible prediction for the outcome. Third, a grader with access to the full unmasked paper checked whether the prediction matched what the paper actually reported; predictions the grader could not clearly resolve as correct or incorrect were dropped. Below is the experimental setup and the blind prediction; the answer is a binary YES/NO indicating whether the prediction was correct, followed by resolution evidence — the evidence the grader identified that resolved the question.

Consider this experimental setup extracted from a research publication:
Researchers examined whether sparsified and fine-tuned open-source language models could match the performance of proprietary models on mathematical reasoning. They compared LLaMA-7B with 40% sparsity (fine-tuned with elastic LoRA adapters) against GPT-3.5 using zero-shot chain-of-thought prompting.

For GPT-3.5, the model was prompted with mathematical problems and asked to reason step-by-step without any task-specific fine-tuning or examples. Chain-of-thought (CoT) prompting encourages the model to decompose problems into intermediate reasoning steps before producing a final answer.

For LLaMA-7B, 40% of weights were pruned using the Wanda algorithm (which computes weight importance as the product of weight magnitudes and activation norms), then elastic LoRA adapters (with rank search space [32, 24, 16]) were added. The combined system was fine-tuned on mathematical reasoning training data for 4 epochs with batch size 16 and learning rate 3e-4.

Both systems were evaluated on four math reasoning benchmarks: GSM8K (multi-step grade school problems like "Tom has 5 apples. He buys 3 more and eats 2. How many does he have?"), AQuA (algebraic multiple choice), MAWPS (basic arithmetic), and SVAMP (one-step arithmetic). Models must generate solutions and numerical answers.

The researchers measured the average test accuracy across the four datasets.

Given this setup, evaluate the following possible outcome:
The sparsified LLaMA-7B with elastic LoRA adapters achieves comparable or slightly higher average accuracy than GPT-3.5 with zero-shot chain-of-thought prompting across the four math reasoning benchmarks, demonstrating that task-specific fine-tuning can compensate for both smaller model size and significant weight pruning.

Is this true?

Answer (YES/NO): NO